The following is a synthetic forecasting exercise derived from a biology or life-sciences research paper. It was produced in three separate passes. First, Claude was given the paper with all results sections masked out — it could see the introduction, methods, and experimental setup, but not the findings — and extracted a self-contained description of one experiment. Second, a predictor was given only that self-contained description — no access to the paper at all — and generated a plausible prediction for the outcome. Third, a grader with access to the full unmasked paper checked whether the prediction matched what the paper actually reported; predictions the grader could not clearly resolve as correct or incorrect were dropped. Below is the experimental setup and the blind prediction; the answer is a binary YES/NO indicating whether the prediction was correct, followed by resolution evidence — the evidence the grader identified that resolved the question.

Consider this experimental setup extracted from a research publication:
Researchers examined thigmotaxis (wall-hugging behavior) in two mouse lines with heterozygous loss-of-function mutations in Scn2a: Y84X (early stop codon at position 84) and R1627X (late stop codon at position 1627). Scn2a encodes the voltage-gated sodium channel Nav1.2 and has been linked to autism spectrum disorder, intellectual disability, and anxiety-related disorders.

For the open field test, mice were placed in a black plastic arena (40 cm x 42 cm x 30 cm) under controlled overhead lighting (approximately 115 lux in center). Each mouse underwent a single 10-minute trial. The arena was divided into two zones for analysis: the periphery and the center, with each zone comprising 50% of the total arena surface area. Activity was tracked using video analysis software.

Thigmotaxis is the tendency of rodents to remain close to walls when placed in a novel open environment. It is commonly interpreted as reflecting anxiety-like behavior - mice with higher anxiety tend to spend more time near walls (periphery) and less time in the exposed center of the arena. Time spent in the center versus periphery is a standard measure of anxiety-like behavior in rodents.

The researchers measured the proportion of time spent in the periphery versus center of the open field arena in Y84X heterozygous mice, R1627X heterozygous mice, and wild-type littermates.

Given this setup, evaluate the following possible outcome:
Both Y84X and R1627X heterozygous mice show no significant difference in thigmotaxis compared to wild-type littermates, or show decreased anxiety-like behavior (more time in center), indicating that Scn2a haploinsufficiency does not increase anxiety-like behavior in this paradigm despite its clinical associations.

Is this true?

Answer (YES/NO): YES